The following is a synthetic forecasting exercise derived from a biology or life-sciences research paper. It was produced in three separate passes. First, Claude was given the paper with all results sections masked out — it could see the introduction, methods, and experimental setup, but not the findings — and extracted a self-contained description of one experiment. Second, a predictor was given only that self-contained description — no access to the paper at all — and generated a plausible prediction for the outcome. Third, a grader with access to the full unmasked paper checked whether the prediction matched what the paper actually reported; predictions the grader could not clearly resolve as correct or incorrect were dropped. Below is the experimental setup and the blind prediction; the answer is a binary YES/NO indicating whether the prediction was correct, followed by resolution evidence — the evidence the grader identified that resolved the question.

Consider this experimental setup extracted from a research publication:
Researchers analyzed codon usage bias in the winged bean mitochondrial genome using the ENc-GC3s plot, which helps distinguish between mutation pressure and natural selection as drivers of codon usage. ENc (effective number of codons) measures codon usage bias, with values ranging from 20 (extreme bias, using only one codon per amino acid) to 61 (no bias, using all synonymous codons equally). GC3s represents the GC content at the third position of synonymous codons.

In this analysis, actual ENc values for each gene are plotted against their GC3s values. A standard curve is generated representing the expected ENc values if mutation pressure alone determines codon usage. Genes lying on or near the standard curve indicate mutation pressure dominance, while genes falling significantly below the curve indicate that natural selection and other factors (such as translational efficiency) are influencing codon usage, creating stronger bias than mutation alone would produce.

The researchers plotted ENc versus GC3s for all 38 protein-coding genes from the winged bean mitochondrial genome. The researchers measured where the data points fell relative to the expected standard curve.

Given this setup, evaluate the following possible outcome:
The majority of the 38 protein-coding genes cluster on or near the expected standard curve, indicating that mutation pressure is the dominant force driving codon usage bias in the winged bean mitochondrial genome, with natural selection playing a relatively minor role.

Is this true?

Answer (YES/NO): YES